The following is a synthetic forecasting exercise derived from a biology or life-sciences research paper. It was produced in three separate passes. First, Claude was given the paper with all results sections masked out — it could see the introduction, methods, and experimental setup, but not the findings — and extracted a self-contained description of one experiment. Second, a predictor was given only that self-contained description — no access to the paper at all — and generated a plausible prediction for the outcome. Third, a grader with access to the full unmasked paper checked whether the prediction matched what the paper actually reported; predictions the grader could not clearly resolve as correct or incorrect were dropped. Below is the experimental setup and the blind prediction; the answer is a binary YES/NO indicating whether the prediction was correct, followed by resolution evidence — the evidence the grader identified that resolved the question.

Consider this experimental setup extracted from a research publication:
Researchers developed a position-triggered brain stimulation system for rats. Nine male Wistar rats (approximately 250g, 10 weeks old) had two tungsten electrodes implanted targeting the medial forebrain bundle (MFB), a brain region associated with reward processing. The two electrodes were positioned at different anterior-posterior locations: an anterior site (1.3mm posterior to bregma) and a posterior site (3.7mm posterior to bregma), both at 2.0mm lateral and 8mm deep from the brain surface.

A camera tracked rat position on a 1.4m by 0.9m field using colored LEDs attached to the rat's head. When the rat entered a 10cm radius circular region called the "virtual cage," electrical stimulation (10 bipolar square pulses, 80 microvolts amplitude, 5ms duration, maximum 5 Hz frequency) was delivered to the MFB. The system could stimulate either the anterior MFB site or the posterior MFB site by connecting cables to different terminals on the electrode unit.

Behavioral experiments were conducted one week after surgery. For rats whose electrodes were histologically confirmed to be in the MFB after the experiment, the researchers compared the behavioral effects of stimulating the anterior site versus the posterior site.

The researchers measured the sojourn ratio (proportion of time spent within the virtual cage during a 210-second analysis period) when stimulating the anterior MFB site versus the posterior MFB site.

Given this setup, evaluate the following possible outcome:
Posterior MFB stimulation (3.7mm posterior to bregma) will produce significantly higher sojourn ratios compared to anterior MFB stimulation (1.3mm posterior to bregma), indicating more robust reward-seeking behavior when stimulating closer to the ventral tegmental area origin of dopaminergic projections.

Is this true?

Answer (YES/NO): NO